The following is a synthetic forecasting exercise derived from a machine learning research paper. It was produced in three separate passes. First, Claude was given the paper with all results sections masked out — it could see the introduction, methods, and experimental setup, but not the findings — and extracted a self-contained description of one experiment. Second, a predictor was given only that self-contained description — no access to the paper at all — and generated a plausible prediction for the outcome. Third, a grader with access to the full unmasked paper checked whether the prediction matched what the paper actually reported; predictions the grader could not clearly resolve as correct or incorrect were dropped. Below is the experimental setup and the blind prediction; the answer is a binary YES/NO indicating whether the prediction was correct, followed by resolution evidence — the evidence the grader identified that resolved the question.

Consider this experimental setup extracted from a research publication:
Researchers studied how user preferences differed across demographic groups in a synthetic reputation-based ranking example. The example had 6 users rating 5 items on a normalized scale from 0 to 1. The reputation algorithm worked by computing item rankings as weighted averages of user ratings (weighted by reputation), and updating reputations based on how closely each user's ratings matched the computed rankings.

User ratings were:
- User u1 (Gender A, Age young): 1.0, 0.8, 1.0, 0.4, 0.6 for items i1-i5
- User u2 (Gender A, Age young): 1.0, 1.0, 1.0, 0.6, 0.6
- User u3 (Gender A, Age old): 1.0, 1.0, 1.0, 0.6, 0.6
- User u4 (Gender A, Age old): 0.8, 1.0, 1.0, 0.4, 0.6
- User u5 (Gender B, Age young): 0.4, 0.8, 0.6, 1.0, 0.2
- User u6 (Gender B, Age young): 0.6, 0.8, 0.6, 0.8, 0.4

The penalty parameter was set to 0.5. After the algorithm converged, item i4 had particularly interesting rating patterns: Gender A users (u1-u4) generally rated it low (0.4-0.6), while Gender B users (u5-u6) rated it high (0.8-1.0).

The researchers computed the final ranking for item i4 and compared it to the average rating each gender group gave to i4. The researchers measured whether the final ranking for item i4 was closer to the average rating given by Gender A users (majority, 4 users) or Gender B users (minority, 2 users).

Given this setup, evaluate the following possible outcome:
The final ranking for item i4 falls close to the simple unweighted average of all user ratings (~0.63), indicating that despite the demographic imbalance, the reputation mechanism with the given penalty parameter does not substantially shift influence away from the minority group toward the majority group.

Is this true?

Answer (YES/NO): NO